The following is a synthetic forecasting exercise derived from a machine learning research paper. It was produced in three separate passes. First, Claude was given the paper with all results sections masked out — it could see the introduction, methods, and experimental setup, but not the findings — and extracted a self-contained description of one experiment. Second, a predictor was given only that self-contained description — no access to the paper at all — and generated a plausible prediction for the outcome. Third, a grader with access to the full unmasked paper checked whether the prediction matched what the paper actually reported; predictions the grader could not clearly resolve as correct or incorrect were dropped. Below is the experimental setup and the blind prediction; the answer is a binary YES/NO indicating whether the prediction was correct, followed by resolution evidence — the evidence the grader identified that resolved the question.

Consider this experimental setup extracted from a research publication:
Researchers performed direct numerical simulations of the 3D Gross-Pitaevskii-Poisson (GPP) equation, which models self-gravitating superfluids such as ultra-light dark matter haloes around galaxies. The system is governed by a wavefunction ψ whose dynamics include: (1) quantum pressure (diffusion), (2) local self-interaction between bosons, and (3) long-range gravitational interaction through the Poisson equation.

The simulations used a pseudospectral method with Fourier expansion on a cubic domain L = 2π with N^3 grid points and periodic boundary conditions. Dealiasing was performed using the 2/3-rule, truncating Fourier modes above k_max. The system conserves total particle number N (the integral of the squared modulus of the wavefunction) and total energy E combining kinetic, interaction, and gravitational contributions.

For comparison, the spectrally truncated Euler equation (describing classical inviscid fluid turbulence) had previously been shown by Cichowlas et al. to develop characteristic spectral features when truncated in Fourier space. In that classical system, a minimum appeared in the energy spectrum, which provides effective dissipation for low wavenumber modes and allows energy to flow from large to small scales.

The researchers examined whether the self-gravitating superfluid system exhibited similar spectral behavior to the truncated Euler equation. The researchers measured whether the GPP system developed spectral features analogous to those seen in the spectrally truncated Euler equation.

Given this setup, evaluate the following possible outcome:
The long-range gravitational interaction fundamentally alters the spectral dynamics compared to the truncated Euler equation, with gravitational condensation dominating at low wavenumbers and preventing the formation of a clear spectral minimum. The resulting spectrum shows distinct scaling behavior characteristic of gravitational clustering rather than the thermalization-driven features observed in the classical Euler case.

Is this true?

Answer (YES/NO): NO